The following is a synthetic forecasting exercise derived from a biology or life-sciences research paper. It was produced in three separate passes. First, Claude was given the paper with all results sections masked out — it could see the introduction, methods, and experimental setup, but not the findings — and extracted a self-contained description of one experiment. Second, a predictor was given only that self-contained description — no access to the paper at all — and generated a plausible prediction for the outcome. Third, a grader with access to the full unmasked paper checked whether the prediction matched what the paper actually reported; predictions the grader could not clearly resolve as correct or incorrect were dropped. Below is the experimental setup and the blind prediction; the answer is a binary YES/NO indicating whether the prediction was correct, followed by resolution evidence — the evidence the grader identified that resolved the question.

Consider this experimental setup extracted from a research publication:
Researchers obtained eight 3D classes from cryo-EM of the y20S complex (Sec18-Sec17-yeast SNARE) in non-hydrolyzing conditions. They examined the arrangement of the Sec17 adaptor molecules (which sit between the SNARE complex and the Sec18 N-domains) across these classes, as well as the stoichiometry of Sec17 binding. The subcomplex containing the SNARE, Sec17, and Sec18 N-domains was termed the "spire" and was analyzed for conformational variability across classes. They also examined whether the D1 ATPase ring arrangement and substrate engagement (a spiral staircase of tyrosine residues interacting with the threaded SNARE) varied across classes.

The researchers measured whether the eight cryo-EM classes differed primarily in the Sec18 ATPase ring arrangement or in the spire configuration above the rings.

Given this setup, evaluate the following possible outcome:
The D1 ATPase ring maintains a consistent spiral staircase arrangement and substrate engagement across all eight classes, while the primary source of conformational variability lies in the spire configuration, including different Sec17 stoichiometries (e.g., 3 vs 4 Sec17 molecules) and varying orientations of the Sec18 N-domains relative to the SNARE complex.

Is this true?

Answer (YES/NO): YES